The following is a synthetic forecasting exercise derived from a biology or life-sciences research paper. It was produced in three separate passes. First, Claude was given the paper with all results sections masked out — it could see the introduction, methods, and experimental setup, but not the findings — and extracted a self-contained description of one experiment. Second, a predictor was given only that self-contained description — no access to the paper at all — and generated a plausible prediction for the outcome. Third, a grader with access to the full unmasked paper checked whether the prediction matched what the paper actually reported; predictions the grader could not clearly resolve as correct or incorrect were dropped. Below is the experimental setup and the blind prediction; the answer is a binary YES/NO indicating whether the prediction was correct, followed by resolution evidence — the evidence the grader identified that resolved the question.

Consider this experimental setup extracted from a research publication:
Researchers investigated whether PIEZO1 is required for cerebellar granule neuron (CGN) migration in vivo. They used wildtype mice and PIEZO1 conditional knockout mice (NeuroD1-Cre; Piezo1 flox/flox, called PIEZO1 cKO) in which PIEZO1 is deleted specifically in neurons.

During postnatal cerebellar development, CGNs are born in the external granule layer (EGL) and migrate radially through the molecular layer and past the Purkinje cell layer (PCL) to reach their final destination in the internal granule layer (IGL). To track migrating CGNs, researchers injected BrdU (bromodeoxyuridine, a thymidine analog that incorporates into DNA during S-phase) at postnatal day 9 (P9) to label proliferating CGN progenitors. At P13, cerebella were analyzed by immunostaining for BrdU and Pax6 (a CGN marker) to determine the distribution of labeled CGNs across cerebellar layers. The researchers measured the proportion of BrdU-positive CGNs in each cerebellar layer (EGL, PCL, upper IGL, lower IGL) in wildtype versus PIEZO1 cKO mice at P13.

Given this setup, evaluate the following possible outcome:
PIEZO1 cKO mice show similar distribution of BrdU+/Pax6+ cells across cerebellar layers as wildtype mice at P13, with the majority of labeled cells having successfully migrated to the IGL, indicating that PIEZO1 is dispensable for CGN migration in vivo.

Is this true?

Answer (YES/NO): NO